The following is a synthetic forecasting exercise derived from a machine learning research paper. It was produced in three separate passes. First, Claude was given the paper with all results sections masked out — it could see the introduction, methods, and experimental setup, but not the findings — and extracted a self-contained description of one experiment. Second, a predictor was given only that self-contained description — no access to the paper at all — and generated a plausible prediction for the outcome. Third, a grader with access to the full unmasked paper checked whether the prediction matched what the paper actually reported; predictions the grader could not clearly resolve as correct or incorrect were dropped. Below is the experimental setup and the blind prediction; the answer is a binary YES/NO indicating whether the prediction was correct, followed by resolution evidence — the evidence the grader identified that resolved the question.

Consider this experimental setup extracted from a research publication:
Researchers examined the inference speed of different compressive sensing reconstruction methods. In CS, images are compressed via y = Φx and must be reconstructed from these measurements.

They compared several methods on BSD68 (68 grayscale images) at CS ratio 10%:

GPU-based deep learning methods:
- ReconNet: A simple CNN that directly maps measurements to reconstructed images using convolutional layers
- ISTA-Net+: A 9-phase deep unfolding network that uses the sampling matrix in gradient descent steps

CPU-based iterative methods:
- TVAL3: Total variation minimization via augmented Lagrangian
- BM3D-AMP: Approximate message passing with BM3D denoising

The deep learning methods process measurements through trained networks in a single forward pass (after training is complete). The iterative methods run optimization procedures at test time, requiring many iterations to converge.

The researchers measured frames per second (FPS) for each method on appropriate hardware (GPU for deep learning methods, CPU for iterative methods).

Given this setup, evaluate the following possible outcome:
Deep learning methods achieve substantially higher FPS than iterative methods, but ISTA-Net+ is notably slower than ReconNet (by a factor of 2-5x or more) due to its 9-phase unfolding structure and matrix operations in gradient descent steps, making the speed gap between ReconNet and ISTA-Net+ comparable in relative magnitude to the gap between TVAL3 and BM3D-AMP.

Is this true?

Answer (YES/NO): NO